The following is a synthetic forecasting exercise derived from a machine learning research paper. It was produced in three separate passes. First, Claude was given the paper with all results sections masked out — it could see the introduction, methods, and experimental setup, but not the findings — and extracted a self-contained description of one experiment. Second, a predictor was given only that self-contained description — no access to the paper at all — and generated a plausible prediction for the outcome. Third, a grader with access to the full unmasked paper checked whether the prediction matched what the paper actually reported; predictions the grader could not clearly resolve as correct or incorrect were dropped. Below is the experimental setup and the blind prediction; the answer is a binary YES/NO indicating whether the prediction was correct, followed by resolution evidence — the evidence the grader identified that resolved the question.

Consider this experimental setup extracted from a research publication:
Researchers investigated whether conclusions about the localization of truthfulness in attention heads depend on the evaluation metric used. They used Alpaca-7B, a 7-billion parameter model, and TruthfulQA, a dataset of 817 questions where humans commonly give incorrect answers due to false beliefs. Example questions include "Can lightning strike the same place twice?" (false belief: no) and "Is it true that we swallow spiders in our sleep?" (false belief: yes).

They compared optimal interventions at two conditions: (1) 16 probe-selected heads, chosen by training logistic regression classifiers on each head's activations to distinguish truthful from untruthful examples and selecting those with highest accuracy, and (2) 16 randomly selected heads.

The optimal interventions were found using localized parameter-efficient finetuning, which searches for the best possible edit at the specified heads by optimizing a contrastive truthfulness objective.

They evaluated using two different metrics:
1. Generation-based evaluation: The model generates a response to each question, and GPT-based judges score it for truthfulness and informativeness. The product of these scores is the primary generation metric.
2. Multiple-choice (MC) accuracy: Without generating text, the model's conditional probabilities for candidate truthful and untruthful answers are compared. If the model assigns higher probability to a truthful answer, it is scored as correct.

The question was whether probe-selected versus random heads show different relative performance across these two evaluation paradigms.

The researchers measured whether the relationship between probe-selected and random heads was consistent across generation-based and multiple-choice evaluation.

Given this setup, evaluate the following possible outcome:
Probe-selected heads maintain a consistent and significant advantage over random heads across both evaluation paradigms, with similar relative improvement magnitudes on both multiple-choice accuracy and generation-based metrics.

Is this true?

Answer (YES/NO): NO